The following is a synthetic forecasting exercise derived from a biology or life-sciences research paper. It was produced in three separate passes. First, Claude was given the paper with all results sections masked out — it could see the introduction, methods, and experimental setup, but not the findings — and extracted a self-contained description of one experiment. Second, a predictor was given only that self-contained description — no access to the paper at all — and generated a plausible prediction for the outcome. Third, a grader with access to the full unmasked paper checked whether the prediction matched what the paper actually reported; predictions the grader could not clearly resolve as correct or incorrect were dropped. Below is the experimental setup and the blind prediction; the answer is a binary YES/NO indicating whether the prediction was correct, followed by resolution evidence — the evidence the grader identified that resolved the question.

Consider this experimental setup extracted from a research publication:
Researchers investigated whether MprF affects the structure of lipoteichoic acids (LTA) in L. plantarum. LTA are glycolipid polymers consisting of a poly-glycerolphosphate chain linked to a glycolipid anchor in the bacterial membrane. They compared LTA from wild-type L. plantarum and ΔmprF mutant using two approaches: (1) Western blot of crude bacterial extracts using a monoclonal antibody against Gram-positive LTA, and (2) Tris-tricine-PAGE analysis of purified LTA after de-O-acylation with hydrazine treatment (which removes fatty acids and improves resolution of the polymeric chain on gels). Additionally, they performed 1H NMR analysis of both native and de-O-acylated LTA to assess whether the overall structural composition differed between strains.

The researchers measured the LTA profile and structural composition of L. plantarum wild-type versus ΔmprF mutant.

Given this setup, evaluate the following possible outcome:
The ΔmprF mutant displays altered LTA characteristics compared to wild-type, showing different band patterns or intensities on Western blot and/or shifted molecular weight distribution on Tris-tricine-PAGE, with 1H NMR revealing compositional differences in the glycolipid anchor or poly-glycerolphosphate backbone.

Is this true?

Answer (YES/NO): NO